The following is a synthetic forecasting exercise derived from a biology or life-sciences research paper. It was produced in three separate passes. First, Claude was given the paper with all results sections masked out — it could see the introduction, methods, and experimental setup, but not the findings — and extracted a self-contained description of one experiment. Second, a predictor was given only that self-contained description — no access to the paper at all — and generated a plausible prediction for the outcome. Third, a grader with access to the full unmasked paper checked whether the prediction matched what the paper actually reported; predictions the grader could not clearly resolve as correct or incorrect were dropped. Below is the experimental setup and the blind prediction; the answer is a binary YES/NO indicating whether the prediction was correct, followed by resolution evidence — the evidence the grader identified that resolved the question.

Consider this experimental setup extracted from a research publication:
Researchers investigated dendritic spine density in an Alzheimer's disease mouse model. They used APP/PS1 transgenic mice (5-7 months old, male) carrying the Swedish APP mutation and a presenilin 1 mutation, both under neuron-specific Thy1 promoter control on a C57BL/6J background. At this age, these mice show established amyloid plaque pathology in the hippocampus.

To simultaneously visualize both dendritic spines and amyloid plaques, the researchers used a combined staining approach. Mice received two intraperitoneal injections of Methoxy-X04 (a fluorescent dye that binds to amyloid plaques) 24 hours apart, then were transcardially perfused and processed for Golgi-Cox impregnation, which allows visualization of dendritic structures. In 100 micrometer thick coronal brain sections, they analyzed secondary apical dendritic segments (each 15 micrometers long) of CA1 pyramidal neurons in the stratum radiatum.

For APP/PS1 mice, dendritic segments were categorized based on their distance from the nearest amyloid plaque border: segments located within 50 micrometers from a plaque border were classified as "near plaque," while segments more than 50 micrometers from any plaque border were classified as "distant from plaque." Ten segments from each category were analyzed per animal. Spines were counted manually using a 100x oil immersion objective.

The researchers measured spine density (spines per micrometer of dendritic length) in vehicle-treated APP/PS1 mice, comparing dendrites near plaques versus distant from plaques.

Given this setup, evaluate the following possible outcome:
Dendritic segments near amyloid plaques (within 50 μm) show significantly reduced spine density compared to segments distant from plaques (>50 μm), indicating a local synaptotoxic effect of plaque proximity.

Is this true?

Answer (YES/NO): YES